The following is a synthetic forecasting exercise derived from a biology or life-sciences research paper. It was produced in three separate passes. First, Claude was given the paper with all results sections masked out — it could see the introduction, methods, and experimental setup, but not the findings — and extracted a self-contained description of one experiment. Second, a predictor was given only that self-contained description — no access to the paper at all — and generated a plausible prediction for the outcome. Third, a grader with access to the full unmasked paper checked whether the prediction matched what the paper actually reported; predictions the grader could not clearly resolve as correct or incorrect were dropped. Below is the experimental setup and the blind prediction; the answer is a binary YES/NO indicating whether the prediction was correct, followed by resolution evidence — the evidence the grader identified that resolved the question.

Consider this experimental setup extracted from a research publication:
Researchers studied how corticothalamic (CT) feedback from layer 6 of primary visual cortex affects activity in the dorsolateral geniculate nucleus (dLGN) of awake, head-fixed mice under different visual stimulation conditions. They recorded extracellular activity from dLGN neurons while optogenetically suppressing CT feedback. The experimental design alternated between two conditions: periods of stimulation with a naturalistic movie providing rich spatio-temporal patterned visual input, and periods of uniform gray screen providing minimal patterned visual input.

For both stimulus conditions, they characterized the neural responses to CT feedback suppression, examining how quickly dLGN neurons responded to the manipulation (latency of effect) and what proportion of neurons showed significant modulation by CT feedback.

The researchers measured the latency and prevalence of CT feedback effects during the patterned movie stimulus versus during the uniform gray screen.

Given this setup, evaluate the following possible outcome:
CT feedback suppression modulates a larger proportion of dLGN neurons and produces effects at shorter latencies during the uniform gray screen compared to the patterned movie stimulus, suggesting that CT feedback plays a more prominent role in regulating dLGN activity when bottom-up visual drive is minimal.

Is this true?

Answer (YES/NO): YES